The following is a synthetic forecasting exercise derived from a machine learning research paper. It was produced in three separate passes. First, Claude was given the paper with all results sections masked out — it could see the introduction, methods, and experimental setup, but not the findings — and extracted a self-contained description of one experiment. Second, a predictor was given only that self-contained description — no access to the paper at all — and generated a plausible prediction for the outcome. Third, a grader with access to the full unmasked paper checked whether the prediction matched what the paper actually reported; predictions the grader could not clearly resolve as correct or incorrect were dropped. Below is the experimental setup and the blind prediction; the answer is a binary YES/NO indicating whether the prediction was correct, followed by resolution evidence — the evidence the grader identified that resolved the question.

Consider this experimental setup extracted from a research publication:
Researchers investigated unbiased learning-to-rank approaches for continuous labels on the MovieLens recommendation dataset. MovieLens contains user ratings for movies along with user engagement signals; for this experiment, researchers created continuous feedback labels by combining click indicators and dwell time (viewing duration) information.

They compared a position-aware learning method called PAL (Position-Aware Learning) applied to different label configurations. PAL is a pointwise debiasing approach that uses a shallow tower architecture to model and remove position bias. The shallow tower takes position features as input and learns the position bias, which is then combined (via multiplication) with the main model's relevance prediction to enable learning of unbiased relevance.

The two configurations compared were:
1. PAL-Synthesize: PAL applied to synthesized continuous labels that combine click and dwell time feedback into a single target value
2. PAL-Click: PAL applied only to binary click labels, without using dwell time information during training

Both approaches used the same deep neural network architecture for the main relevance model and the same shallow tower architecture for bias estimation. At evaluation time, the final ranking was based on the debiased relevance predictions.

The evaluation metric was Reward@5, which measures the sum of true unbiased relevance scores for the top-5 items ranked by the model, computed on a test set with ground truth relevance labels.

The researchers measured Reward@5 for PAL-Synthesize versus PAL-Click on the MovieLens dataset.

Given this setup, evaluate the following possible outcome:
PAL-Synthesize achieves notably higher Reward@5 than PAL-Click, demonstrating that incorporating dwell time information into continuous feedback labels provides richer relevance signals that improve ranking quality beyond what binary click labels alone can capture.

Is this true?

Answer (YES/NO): NO